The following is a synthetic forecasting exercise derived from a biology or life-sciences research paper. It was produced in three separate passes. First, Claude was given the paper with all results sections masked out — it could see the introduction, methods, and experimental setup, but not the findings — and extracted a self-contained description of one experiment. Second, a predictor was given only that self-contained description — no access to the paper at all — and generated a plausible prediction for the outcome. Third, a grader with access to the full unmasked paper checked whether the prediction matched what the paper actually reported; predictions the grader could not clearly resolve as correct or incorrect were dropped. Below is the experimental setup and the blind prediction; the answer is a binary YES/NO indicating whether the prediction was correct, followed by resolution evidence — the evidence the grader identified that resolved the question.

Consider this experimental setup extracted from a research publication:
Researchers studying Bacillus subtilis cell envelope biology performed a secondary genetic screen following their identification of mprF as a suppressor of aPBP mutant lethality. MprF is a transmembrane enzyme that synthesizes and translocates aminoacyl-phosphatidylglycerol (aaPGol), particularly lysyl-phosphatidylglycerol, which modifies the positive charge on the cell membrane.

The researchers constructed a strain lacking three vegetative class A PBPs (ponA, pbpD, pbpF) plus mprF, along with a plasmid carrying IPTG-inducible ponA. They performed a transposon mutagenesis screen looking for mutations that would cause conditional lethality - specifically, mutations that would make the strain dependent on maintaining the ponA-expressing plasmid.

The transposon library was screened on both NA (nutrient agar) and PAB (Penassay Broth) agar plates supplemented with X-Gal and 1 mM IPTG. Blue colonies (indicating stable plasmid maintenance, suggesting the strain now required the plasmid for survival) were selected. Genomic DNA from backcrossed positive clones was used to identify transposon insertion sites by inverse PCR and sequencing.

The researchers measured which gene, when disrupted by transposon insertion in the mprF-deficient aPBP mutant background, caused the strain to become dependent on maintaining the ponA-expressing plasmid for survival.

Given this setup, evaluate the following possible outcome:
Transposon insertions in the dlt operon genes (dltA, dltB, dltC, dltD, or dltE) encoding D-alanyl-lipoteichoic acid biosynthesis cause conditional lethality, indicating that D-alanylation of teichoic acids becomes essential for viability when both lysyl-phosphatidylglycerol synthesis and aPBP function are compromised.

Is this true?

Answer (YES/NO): NO